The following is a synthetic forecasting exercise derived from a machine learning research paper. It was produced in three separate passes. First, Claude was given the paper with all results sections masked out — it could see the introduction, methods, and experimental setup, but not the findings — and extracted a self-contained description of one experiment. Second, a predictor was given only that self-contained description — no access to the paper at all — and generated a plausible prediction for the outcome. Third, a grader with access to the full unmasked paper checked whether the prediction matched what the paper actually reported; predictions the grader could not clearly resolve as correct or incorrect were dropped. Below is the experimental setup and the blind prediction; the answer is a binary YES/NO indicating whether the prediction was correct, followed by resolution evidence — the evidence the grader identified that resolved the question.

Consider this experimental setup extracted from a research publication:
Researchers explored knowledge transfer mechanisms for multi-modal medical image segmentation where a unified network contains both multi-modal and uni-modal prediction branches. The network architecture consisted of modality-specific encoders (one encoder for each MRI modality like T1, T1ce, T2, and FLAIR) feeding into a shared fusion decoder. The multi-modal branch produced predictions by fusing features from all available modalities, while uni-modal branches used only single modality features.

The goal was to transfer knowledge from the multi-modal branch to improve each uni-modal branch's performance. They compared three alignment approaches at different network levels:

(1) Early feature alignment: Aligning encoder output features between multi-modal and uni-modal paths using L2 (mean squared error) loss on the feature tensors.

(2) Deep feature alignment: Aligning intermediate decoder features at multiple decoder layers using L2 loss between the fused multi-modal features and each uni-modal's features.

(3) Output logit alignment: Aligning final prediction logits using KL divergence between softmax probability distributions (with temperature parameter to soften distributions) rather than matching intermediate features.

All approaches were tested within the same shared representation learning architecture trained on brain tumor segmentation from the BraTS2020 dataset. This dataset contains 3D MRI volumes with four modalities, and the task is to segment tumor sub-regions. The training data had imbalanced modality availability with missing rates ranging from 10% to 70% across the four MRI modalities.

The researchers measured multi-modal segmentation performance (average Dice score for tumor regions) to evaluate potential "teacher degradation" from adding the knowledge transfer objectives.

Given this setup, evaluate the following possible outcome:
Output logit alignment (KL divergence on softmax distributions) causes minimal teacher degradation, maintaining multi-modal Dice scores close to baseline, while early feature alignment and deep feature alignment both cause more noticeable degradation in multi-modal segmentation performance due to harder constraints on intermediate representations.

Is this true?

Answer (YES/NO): YES